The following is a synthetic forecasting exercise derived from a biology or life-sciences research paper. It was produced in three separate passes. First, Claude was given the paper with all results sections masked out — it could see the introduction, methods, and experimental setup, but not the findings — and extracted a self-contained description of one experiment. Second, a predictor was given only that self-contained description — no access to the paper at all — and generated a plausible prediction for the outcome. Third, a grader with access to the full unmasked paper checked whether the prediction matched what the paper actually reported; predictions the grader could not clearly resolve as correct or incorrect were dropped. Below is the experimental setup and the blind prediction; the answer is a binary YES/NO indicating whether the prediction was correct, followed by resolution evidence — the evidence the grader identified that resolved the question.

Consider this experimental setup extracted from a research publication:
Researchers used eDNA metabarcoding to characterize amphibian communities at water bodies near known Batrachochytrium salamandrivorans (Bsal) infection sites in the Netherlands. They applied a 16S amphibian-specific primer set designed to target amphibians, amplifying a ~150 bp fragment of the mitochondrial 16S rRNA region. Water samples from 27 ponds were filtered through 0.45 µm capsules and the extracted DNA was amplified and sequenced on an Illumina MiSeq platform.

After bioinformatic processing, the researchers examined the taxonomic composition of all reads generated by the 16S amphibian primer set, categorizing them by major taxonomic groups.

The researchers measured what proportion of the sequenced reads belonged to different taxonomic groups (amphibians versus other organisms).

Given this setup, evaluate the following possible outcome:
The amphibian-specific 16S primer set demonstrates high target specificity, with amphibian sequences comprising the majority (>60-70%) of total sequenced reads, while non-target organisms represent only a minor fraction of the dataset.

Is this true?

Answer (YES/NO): NO